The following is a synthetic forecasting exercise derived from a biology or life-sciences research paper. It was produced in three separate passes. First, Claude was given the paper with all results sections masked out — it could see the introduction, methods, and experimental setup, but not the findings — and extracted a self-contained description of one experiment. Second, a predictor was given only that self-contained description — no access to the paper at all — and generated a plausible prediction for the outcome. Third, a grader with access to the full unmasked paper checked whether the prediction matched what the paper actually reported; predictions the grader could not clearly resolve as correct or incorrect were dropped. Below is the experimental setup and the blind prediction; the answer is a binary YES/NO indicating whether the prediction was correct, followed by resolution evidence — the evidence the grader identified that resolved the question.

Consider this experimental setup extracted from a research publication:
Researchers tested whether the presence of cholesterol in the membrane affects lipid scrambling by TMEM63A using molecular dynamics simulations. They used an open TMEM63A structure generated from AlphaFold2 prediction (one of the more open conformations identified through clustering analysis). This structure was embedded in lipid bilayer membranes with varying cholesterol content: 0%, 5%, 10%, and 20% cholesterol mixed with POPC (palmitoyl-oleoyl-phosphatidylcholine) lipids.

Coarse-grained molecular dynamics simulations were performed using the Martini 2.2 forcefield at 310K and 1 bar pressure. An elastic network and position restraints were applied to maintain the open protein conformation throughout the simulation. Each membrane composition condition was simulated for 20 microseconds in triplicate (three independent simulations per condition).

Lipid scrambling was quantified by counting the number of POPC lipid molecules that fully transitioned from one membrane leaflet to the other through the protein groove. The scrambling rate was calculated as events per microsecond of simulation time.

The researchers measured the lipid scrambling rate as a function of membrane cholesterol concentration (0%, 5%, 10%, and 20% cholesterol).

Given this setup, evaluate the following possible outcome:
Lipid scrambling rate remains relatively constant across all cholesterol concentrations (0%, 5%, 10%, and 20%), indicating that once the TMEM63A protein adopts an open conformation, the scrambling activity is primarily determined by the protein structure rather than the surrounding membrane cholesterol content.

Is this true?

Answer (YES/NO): NO